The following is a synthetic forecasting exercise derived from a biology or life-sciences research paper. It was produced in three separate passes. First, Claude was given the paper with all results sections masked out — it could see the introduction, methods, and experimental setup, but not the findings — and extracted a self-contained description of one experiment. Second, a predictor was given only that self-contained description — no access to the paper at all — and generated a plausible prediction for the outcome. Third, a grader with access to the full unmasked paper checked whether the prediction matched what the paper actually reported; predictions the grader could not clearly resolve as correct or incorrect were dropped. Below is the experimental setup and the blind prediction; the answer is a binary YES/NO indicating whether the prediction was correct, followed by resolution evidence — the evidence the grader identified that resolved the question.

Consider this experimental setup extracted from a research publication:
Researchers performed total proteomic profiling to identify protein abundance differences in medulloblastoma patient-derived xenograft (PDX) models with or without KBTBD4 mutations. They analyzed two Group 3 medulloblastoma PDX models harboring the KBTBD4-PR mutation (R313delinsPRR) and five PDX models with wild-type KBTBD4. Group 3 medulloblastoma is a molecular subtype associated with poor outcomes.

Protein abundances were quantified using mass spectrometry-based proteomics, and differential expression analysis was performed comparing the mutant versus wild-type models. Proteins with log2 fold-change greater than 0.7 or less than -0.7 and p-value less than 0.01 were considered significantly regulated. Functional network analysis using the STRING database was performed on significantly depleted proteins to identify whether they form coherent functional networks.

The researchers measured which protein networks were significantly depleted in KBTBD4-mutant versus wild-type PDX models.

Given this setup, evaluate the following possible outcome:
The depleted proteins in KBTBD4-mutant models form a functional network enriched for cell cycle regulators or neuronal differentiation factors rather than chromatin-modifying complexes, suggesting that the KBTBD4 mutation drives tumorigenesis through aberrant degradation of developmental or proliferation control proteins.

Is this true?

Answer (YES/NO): NO